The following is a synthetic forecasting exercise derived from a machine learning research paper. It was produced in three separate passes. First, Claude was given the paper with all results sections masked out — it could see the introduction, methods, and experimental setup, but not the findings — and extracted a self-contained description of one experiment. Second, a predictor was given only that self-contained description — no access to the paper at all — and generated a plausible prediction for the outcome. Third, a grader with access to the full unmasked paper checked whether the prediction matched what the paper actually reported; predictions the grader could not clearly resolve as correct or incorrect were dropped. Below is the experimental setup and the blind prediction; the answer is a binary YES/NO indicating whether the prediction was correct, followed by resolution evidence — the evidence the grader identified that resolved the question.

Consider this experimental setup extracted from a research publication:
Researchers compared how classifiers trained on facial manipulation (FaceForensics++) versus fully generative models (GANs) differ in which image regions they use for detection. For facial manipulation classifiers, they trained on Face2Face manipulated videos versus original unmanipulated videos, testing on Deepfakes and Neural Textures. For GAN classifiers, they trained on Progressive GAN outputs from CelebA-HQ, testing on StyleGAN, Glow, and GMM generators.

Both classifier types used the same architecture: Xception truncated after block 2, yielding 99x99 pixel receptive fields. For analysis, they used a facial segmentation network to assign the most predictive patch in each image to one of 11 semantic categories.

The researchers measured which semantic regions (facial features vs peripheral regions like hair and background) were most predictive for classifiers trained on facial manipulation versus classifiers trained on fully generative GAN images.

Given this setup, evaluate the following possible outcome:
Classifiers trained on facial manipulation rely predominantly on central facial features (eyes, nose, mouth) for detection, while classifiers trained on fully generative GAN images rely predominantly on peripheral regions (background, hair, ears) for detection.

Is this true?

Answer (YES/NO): YES